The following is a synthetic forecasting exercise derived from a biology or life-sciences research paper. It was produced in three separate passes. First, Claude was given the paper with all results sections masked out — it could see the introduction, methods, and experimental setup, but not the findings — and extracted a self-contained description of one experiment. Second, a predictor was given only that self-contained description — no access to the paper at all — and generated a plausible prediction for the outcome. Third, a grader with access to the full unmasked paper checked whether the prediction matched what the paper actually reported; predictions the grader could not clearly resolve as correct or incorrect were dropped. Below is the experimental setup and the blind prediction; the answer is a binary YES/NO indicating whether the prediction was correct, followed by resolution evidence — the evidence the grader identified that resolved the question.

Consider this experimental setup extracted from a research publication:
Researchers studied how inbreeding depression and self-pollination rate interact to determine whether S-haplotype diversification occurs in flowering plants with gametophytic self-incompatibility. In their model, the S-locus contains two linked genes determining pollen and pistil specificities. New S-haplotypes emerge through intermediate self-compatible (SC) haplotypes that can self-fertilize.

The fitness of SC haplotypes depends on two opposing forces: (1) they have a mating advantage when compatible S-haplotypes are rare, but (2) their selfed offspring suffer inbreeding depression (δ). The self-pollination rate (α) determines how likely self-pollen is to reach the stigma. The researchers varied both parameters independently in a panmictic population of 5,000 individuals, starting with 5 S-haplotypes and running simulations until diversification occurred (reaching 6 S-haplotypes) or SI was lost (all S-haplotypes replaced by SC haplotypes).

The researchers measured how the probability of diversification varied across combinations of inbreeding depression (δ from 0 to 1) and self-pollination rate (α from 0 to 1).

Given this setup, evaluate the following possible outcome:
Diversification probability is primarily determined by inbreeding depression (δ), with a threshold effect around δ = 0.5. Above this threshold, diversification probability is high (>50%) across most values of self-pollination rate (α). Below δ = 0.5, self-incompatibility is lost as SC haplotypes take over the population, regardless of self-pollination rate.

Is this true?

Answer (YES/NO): NO